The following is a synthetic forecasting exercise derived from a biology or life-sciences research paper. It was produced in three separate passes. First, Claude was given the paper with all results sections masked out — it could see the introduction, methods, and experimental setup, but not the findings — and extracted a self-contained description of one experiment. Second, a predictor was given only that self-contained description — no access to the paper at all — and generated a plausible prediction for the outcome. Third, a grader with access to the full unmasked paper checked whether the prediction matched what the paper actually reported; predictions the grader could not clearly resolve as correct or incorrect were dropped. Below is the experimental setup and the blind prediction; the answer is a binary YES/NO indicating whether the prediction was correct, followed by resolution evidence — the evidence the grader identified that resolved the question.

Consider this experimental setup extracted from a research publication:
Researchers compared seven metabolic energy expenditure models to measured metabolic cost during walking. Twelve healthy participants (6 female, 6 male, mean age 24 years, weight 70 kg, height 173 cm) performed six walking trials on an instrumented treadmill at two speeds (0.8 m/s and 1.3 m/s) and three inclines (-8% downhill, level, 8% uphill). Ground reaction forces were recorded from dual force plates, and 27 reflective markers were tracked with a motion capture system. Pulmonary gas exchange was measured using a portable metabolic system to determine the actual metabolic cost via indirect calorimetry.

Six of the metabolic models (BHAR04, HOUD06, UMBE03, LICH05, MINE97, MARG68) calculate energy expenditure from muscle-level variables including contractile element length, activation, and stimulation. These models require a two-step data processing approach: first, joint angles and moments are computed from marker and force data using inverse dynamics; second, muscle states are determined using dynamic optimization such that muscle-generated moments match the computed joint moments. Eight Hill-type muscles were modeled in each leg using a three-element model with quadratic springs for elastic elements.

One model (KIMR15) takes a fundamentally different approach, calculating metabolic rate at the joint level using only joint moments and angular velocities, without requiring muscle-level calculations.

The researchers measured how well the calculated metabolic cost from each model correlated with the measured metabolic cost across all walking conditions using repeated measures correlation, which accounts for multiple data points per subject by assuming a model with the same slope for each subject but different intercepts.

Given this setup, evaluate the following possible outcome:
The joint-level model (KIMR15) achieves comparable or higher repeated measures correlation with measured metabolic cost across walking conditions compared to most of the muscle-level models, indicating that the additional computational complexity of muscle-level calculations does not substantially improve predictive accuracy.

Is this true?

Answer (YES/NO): NO